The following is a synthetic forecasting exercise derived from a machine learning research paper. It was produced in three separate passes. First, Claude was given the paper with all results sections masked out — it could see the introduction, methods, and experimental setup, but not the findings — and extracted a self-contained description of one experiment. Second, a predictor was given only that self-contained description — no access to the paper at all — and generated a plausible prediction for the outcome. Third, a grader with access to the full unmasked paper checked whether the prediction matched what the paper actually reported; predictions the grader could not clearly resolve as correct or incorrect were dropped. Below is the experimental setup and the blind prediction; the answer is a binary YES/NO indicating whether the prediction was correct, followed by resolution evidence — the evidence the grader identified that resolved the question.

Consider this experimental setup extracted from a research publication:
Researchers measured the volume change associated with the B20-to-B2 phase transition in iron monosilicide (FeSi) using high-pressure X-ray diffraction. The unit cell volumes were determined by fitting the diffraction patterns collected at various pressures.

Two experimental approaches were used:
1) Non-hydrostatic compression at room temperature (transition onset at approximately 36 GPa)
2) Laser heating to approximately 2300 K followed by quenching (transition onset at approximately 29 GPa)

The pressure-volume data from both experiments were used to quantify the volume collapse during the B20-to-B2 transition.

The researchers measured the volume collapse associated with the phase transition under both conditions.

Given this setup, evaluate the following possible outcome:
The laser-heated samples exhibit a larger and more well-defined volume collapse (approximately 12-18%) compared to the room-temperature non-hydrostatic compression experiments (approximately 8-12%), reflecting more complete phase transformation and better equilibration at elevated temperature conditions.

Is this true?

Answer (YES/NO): NO